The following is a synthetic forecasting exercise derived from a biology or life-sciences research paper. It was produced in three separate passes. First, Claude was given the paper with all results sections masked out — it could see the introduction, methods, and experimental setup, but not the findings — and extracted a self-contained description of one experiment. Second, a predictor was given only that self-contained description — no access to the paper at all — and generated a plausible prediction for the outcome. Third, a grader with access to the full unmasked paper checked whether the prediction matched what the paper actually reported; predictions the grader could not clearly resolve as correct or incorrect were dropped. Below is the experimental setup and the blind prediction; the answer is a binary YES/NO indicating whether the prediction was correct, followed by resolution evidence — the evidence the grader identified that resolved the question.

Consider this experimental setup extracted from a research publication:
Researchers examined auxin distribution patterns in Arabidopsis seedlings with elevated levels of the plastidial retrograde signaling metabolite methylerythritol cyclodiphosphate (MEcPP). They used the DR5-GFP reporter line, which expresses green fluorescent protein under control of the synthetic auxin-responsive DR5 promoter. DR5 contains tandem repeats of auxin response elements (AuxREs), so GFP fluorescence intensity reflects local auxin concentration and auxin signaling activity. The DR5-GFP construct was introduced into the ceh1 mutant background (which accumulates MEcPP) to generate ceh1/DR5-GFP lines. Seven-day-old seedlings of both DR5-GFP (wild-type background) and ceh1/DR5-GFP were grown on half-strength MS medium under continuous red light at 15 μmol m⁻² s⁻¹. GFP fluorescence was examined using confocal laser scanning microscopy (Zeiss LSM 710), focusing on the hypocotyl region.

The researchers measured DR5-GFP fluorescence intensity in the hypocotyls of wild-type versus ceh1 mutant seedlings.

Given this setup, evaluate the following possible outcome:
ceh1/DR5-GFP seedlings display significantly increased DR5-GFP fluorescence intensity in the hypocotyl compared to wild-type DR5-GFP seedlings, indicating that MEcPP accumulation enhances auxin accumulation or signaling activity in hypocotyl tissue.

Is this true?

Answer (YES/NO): NO